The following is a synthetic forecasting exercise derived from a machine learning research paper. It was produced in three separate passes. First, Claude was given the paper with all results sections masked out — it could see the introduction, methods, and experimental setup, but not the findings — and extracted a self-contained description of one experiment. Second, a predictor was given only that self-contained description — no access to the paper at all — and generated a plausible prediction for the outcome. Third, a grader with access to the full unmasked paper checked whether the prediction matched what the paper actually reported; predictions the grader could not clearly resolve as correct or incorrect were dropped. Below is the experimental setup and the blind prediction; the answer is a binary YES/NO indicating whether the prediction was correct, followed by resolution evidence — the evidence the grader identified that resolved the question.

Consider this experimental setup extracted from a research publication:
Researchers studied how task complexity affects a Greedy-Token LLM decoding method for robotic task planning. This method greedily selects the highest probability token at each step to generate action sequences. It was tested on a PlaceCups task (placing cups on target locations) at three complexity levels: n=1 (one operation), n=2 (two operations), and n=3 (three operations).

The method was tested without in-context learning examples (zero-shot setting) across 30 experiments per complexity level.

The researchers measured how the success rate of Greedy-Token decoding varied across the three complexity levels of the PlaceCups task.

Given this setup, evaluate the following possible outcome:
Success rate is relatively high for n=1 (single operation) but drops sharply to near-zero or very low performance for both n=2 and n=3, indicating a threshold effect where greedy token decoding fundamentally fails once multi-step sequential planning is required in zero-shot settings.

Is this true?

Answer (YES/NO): NO